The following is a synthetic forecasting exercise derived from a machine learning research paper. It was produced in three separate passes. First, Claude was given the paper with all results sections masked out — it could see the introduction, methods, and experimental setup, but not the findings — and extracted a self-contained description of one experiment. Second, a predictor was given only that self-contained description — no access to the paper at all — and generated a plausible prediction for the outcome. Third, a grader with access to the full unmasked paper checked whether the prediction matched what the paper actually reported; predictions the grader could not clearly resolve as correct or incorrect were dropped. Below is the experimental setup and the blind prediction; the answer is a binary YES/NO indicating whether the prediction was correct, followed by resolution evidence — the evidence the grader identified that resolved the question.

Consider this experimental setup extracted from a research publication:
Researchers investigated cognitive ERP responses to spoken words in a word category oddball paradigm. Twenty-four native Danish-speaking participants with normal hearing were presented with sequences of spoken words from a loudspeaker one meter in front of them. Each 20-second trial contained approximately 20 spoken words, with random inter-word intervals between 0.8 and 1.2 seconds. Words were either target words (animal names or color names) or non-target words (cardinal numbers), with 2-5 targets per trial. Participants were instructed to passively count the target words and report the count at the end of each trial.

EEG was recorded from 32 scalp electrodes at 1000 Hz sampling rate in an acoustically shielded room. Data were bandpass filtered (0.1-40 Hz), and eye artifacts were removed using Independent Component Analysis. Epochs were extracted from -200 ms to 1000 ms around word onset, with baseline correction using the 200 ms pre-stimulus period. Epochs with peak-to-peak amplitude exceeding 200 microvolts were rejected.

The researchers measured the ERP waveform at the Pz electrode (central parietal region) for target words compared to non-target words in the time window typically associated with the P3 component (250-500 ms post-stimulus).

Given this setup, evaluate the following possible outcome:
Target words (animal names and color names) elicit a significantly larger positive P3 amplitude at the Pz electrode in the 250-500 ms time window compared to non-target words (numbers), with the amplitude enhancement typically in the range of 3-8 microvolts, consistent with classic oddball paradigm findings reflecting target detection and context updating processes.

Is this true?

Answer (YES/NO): NO